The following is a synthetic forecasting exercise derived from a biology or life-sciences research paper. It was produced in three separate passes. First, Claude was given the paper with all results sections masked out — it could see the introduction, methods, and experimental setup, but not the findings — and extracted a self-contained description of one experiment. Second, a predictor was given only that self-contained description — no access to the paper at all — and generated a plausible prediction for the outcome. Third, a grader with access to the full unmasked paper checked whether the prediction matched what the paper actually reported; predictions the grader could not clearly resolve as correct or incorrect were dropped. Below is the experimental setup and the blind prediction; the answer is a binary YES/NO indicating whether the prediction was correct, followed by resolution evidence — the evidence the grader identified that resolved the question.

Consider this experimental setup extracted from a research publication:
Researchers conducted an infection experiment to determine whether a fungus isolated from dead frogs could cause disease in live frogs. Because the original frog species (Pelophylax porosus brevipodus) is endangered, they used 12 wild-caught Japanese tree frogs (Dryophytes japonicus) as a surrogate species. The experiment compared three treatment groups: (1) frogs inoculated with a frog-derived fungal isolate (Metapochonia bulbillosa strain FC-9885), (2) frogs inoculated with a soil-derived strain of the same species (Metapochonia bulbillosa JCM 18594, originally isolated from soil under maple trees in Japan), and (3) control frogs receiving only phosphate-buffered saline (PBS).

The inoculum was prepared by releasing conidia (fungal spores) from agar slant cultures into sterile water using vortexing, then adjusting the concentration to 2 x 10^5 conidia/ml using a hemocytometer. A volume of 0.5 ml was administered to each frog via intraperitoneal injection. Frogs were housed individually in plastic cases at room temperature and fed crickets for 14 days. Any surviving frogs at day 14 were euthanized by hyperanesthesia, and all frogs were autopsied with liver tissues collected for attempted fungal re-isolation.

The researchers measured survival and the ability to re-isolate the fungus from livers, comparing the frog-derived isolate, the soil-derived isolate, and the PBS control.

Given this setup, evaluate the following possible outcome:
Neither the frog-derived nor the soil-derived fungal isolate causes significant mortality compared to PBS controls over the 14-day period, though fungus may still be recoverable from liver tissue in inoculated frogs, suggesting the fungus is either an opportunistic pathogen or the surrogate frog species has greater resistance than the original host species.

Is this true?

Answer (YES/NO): NO